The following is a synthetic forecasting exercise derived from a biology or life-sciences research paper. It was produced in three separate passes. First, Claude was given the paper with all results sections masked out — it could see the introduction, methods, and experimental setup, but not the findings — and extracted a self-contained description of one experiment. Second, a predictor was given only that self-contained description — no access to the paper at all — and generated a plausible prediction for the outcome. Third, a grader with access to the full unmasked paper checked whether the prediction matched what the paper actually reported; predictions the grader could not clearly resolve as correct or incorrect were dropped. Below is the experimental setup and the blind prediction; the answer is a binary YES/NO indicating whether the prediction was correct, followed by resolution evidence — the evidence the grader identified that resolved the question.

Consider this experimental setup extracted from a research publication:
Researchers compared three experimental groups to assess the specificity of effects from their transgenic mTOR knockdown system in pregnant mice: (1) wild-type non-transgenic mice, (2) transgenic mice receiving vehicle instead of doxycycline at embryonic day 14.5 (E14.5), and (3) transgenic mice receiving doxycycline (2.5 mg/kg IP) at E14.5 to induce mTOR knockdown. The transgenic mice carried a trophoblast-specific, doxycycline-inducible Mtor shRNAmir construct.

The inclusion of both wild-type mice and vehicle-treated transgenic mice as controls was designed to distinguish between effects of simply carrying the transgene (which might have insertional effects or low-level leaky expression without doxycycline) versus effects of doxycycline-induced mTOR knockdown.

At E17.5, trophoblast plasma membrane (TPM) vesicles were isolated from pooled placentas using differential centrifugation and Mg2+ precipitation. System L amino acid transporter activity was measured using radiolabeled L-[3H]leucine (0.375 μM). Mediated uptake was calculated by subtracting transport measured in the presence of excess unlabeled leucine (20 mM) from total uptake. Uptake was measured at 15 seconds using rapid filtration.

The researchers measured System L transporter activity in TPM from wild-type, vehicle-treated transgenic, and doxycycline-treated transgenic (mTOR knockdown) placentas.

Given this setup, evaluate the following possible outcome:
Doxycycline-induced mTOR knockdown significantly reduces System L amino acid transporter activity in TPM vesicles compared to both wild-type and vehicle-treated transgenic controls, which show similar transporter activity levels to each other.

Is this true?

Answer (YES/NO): YES